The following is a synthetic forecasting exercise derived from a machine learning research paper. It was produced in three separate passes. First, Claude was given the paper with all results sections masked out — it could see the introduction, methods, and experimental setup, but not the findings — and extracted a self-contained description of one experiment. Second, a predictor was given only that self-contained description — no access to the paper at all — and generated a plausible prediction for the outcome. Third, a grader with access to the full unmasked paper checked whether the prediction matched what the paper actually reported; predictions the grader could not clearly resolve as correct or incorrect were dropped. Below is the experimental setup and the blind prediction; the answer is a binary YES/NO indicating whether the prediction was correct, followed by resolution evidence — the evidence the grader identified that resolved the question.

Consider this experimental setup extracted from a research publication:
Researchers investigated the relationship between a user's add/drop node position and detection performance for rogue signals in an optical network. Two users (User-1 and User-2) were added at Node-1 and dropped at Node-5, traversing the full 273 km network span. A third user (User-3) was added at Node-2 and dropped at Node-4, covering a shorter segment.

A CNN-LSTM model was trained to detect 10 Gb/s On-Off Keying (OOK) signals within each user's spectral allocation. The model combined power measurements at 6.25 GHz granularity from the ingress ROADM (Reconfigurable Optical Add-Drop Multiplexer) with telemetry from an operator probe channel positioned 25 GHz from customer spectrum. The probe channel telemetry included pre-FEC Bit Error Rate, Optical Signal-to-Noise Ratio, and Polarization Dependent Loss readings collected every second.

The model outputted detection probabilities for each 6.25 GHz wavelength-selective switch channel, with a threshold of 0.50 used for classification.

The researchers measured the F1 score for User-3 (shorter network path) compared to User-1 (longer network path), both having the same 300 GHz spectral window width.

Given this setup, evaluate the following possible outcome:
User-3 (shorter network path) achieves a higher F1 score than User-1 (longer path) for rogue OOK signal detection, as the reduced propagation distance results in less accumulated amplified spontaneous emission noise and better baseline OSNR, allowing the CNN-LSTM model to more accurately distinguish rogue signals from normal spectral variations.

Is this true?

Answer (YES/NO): NO